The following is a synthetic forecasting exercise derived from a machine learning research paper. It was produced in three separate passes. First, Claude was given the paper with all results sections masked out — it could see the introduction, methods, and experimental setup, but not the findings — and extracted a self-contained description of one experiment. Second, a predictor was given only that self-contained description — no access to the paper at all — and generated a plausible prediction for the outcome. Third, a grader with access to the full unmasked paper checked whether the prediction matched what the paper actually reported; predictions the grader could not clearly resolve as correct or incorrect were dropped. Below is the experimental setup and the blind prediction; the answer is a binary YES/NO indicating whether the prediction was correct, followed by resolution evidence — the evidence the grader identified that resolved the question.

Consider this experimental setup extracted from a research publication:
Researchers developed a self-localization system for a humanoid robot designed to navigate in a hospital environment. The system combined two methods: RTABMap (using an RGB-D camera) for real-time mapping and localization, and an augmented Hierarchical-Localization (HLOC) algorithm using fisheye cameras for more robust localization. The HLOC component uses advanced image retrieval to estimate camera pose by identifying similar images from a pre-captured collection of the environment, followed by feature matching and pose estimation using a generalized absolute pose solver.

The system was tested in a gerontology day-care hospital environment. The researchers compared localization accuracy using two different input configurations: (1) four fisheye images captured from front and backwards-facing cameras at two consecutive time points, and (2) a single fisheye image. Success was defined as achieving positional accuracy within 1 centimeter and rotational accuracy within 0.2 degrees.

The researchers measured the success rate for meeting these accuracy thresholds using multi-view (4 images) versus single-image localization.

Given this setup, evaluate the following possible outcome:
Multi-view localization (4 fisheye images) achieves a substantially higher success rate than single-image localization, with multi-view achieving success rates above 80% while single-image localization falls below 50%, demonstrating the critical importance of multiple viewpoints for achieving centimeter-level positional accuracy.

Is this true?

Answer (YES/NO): YES